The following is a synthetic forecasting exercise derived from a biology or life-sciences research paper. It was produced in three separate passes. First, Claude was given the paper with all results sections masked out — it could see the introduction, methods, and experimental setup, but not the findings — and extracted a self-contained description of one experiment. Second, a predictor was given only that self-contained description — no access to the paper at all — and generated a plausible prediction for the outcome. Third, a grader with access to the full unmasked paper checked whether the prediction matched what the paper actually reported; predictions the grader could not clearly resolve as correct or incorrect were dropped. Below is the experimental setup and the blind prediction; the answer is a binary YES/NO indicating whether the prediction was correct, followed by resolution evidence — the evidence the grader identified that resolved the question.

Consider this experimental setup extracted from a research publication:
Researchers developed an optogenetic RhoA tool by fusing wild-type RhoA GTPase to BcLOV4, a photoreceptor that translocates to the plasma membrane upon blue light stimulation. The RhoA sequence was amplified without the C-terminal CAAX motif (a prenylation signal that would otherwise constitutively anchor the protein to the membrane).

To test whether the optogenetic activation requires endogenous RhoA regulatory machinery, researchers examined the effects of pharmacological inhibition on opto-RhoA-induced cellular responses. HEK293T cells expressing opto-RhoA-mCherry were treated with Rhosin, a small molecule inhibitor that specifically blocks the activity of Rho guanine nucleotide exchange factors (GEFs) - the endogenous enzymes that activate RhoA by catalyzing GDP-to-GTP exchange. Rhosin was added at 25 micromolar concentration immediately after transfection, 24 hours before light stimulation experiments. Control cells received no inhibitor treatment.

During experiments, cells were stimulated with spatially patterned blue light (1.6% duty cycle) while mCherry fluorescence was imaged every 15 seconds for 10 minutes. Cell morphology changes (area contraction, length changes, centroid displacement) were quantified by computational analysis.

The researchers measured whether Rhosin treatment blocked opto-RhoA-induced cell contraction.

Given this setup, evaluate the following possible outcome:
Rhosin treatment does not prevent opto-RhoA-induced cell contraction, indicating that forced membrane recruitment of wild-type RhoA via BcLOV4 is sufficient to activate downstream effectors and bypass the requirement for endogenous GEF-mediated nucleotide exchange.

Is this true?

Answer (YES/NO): NO